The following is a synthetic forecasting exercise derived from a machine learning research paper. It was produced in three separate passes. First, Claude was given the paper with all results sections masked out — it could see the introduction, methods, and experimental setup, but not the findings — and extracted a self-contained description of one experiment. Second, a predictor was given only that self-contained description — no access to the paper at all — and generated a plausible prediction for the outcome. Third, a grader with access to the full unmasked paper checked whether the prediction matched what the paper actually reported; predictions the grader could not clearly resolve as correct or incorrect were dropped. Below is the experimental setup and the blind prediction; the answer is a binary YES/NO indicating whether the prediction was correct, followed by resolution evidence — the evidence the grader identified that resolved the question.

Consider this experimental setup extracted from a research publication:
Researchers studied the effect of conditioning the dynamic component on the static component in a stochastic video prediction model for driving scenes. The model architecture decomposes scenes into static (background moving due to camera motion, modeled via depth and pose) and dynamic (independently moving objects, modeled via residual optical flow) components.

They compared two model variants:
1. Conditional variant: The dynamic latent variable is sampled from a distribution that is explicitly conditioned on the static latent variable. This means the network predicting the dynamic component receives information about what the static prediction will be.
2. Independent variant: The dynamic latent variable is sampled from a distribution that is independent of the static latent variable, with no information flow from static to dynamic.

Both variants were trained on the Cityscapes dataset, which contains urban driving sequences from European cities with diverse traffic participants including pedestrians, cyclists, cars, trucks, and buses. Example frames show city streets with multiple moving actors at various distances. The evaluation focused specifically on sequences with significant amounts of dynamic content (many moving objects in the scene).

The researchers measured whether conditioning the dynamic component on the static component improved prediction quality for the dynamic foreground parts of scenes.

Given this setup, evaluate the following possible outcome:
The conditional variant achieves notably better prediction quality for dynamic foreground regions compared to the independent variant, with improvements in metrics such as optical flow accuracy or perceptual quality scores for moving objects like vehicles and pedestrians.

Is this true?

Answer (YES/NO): NO